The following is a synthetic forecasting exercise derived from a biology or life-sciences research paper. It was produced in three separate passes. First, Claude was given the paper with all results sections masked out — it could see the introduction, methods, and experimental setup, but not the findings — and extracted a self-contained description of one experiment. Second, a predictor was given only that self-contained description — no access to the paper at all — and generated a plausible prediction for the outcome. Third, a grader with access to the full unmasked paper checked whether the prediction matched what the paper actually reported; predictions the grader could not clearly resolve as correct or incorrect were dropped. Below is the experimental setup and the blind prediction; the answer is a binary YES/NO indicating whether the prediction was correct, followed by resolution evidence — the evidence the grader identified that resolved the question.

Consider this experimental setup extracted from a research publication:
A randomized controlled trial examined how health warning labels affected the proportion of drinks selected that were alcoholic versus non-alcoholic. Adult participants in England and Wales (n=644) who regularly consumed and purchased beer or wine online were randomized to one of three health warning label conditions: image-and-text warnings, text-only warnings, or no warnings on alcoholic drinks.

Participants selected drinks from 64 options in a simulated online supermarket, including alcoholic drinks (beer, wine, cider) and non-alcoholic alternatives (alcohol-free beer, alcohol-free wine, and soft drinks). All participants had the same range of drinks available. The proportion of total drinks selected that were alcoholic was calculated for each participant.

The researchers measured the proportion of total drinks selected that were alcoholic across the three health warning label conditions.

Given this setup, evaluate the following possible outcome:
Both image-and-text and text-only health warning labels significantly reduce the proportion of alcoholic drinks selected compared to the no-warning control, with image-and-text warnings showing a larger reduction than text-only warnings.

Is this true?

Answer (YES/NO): NO